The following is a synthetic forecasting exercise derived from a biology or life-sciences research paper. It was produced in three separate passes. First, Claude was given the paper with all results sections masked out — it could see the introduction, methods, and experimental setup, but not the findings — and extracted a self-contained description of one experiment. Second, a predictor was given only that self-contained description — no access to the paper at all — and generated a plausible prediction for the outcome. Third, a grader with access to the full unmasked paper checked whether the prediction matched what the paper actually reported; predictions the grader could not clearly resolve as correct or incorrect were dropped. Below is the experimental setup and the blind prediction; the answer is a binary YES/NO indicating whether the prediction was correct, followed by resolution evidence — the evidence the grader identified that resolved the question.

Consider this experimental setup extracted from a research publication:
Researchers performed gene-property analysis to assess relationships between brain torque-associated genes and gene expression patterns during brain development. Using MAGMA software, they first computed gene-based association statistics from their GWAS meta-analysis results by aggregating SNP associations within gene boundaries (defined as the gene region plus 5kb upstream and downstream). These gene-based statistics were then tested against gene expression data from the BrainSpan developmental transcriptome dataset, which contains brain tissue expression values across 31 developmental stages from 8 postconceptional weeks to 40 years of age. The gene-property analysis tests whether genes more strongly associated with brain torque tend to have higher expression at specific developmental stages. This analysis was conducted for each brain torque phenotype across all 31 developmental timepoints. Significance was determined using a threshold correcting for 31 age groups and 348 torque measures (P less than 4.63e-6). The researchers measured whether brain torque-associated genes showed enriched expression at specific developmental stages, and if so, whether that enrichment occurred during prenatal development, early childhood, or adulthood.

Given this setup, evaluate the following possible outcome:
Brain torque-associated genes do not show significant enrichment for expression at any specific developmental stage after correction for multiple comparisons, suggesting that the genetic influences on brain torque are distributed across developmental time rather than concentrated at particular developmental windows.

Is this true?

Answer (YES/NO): YES